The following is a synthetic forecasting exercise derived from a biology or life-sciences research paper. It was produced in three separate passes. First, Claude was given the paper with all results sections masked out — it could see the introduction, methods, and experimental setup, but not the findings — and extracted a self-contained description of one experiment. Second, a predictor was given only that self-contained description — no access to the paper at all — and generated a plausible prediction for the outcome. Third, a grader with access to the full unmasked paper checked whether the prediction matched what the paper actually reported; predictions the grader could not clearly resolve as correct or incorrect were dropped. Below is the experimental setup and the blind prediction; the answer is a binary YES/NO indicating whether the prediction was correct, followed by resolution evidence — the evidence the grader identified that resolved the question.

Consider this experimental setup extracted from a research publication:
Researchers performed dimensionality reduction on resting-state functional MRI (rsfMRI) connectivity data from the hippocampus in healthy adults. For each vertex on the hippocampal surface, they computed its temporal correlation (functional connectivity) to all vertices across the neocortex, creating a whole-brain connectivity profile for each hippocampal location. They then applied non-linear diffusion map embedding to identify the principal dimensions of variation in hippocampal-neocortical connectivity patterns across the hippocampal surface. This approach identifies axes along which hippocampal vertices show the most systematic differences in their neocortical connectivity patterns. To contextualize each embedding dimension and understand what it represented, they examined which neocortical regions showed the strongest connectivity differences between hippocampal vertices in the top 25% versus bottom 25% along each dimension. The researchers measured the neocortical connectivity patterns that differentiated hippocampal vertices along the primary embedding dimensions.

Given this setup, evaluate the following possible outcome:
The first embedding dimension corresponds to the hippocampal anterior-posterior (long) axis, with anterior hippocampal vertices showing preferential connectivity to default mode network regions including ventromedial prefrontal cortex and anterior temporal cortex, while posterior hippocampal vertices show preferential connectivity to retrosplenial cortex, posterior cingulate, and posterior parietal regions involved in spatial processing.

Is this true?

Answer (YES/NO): NO